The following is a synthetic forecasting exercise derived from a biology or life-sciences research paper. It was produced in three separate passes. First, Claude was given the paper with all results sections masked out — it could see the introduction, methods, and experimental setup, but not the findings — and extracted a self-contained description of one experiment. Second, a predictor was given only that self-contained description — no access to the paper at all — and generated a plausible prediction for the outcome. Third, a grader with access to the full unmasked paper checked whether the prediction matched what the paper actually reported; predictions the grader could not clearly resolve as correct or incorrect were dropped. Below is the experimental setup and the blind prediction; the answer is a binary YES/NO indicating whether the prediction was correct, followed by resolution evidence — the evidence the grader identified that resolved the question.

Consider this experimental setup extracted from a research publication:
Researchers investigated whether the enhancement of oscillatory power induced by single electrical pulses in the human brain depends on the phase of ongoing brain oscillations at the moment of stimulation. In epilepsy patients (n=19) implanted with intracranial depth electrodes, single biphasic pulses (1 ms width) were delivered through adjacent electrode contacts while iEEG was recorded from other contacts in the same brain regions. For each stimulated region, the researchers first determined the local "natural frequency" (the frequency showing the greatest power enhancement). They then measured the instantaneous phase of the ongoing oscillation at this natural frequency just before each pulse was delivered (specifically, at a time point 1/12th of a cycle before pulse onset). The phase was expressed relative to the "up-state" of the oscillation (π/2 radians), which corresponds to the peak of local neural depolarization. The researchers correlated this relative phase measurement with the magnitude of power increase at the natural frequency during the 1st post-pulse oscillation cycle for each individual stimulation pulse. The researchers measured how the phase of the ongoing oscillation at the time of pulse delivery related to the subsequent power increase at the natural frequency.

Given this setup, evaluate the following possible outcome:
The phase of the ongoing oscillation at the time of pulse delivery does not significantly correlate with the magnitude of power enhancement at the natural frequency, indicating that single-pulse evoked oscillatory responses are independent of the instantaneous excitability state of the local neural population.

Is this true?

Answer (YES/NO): NO